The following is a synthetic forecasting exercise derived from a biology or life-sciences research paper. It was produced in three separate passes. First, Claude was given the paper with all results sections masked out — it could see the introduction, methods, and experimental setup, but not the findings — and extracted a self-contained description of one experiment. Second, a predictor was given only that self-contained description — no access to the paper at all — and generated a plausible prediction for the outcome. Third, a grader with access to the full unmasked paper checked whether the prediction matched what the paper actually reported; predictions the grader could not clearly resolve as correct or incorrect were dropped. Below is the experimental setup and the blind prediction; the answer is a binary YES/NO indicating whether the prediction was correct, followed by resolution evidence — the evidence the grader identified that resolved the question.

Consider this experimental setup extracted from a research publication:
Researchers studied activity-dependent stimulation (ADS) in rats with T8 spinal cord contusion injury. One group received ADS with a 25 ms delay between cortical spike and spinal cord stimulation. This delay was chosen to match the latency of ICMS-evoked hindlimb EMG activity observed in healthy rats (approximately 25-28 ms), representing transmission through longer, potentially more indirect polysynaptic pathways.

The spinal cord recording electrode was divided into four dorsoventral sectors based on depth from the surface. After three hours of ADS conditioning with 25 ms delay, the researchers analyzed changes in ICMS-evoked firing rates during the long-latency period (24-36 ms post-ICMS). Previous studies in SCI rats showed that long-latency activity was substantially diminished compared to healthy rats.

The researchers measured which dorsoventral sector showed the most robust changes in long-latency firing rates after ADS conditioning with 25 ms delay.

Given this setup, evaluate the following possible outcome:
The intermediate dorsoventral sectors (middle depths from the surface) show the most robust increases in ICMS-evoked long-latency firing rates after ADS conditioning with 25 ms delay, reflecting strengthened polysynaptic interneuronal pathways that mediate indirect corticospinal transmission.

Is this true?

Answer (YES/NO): NO